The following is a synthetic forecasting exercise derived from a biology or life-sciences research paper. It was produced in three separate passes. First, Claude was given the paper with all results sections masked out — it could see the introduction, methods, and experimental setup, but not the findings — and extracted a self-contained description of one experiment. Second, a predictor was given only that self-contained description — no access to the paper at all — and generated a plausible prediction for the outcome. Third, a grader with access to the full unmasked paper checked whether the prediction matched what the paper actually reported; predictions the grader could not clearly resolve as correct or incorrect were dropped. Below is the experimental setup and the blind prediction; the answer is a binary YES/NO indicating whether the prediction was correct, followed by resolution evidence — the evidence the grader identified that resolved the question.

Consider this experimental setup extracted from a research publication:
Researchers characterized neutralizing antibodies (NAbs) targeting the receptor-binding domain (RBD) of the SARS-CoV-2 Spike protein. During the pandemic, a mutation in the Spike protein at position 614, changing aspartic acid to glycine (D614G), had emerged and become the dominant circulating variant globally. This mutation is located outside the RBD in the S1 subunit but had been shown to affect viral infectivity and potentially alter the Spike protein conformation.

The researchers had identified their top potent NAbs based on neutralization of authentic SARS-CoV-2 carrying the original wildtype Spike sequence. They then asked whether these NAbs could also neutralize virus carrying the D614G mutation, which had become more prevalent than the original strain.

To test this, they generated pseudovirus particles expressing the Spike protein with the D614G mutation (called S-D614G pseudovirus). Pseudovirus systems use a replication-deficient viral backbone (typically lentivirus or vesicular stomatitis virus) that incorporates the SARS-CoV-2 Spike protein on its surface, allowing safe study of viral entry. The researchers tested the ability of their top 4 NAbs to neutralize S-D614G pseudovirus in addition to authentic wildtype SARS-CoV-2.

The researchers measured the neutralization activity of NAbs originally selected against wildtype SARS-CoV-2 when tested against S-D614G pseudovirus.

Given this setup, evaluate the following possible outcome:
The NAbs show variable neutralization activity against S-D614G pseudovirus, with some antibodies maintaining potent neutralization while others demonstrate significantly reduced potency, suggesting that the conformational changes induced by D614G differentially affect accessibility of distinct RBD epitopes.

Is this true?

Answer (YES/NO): NO